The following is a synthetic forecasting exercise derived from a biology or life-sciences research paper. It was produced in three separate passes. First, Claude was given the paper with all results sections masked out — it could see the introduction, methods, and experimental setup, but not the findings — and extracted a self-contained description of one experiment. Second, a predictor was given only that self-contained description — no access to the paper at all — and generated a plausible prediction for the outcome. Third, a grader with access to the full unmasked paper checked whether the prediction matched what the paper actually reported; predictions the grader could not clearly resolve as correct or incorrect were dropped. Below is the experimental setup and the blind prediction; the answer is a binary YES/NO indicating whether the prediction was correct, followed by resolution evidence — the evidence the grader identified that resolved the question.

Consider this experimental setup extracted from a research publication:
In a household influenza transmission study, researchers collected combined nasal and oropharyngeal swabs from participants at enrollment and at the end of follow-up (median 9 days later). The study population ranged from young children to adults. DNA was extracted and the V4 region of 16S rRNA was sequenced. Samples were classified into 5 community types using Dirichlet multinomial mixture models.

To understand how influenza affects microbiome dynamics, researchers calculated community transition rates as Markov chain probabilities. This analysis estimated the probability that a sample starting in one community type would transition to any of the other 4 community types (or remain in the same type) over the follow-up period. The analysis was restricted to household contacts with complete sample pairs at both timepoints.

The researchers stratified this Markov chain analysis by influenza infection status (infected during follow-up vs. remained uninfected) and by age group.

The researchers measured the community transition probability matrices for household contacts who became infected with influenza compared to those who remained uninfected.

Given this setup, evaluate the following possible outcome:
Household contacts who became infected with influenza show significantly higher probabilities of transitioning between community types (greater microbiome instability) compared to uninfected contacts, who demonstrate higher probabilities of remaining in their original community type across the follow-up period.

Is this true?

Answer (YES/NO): NO